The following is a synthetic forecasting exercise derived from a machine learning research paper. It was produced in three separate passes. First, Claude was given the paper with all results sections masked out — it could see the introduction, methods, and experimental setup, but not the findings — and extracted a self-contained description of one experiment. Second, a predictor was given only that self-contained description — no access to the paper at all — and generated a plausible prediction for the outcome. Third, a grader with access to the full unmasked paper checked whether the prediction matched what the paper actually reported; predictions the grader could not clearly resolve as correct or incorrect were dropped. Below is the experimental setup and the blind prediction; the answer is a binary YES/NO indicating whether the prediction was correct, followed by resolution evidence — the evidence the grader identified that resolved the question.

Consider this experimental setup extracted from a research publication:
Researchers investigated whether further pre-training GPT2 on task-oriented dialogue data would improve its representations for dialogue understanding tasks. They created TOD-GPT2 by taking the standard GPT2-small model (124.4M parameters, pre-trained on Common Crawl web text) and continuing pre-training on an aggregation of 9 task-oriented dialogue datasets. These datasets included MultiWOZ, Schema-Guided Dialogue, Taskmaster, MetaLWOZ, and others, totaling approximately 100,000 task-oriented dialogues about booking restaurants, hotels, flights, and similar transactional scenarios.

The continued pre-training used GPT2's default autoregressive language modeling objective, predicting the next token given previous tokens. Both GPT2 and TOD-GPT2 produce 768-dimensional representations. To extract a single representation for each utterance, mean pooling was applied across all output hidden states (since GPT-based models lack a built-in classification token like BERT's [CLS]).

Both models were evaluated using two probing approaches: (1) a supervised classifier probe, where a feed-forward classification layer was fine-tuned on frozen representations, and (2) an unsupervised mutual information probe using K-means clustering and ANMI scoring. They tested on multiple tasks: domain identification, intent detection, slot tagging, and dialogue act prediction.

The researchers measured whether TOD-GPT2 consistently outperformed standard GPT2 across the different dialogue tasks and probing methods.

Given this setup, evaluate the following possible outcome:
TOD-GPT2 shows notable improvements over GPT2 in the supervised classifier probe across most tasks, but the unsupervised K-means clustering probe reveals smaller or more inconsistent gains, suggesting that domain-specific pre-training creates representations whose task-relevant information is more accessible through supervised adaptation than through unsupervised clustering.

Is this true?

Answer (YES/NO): NO